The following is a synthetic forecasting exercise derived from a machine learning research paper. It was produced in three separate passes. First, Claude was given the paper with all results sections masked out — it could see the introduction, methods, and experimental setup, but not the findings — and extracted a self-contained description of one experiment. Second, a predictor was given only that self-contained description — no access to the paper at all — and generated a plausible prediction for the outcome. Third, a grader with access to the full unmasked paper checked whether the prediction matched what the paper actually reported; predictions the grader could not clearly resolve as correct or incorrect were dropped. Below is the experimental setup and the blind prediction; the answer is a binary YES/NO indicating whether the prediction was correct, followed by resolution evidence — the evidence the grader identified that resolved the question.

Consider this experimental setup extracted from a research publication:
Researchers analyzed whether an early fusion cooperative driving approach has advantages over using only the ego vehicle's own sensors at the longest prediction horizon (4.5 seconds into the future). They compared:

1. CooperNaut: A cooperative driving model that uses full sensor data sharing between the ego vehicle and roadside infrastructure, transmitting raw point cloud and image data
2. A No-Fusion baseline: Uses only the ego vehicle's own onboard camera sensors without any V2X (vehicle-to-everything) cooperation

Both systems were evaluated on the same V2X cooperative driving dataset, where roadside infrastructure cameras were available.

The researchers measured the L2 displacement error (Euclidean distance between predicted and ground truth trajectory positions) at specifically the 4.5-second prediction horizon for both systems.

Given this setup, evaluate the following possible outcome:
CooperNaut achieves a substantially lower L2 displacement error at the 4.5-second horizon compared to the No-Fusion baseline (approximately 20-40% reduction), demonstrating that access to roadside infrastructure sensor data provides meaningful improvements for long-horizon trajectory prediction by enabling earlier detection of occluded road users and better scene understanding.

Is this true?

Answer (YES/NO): NO